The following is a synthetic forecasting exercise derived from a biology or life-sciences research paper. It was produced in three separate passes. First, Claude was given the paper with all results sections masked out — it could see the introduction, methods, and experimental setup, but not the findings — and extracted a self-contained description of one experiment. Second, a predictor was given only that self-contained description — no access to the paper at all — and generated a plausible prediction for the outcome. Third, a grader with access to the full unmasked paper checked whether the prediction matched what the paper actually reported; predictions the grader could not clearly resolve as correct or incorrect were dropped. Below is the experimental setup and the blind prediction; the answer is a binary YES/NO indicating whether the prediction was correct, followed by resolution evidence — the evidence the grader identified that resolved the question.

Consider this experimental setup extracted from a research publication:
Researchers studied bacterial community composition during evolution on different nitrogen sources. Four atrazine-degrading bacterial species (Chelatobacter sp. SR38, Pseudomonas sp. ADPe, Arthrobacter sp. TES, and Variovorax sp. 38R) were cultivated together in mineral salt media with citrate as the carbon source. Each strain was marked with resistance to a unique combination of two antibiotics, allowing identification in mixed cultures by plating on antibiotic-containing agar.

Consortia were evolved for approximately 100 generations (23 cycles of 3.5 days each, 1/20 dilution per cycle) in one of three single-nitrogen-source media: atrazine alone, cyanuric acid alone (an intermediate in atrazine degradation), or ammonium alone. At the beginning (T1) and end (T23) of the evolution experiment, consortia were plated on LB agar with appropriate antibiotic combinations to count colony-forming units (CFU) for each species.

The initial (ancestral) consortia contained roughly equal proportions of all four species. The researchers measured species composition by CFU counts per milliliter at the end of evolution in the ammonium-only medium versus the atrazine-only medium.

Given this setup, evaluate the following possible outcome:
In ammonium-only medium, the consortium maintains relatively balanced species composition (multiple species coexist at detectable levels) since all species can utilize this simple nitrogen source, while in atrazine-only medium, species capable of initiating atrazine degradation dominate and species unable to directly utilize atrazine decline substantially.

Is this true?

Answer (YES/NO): NO